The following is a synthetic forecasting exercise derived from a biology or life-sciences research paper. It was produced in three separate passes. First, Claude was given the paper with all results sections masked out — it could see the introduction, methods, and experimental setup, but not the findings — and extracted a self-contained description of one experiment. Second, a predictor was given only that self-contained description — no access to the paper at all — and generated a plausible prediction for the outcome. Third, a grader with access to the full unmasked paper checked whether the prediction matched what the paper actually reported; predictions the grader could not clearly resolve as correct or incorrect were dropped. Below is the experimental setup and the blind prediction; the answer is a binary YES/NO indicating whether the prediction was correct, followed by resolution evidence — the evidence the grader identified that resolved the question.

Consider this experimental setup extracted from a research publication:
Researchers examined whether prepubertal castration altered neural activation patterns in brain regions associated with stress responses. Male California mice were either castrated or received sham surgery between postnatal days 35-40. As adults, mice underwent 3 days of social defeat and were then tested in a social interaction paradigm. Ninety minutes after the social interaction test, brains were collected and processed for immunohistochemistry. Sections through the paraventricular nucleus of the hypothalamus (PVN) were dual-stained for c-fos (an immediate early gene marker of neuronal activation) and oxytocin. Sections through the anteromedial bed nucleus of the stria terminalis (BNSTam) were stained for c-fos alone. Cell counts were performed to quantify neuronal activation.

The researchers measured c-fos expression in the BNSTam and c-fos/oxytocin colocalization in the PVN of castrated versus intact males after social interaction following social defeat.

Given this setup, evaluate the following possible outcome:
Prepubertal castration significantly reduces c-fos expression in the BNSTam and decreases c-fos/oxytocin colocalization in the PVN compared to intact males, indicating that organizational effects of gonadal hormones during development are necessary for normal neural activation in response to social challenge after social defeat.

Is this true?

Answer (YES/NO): NO